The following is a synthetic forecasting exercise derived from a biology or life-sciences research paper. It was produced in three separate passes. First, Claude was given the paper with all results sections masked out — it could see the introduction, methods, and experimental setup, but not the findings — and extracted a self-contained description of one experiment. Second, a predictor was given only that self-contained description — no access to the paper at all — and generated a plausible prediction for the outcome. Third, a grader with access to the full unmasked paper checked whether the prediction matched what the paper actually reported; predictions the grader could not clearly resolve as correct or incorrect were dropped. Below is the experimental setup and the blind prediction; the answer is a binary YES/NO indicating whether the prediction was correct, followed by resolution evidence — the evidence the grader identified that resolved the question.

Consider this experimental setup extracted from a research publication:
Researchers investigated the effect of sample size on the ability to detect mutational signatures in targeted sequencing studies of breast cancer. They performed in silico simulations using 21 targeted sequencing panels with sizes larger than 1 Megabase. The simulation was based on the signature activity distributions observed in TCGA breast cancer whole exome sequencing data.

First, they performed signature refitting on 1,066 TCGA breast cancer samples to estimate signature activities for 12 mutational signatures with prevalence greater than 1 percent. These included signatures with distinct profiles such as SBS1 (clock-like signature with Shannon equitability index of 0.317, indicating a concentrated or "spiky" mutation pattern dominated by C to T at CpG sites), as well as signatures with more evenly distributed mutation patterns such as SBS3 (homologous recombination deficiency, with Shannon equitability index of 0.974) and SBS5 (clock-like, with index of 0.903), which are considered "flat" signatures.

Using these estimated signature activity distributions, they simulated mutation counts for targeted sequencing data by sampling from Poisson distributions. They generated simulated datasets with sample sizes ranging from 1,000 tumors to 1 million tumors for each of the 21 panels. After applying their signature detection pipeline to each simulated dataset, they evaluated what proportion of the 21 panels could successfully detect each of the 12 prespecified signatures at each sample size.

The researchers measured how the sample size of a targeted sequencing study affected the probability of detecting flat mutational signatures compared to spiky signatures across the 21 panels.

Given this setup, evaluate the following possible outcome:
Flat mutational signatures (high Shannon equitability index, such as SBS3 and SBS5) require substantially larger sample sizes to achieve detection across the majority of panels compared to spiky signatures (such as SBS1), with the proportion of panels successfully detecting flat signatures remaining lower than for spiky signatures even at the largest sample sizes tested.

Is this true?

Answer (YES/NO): NO